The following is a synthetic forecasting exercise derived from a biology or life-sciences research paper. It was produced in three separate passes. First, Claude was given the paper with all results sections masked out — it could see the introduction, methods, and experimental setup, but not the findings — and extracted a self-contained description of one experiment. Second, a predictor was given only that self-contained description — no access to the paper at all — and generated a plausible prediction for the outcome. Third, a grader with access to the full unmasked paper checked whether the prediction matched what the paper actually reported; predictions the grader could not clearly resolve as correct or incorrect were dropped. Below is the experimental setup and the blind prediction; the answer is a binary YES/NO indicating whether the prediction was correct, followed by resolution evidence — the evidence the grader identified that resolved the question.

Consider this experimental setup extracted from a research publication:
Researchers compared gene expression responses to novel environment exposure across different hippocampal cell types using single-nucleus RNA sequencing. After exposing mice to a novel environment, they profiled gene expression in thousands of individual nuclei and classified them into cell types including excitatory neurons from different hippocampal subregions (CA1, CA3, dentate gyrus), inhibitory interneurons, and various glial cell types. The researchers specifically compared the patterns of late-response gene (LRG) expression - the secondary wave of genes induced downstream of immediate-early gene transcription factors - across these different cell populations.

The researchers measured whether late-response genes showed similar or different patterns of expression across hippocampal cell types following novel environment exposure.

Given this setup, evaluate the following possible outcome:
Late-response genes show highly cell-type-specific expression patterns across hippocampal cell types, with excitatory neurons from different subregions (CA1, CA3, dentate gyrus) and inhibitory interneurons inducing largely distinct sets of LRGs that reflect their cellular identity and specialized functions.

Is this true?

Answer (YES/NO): YES